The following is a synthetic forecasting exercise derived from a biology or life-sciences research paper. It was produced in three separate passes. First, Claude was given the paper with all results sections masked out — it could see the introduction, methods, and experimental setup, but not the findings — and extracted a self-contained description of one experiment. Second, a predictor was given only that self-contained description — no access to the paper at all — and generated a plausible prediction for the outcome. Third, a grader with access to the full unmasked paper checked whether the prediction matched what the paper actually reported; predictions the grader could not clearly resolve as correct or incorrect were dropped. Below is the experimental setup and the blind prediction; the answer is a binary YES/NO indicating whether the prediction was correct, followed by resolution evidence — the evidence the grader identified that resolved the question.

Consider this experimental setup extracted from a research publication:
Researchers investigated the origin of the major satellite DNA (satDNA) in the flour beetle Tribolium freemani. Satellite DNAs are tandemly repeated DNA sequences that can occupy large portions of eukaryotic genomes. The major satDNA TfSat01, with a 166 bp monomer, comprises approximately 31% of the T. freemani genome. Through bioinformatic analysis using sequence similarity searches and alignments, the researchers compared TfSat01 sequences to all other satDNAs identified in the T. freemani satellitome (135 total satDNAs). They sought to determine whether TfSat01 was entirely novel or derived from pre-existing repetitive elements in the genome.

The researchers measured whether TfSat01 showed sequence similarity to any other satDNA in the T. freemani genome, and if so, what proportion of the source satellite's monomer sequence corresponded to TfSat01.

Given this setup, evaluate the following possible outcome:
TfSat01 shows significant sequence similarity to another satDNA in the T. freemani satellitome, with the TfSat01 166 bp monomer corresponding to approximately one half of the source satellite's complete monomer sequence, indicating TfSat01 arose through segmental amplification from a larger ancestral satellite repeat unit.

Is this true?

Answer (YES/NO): NO